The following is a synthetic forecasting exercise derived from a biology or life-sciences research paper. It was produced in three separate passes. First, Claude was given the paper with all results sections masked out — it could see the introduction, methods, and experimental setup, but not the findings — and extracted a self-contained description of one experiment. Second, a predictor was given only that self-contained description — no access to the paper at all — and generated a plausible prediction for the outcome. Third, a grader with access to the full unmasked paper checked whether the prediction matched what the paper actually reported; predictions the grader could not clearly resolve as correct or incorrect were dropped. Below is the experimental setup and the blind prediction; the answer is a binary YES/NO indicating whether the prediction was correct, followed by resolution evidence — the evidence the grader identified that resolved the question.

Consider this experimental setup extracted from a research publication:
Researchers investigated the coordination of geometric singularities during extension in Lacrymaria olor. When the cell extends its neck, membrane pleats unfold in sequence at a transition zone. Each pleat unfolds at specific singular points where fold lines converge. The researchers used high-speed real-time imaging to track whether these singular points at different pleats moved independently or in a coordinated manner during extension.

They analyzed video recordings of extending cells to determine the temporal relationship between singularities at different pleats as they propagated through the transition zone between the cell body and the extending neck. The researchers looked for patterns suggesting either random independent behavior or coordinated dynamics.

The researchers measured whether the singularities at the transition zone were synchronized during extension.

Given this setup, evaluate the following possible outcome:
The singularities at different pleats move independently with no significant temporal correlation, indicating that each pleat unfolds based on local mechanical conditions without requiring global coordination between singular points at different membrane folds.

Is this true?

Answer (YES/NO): NO